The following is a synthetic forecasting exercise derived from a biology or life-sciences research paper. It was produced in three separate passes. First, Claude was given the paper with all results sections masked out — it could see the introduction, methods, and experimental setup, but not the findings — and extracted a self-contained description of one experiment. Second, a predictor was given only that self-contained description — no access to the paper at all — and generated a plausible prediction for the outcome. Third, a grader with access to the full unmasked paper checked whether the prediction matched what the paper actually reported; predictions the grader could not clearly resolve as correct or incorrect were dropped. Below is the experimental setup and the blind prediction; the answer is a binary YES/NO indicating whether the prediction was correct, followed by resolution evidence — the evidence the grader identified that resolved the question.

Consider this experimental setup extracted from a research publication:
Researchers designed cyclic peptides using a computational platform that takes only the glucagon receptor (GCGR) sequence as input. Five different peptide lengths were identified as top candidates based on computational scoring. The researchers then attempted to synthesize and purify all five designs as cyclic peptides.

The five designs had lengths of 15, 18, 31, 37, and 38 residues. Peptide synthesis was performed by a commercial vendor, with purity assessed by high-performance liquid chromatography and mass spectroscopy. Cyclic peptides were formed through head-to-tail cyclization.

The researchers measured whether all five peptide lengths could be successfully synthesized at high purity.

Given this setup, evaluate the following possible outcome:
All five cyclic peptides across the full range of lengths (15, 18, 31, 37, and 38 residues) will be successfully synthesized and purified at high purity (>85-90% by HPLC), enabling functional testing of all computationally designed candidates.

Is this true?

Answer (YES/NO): NO